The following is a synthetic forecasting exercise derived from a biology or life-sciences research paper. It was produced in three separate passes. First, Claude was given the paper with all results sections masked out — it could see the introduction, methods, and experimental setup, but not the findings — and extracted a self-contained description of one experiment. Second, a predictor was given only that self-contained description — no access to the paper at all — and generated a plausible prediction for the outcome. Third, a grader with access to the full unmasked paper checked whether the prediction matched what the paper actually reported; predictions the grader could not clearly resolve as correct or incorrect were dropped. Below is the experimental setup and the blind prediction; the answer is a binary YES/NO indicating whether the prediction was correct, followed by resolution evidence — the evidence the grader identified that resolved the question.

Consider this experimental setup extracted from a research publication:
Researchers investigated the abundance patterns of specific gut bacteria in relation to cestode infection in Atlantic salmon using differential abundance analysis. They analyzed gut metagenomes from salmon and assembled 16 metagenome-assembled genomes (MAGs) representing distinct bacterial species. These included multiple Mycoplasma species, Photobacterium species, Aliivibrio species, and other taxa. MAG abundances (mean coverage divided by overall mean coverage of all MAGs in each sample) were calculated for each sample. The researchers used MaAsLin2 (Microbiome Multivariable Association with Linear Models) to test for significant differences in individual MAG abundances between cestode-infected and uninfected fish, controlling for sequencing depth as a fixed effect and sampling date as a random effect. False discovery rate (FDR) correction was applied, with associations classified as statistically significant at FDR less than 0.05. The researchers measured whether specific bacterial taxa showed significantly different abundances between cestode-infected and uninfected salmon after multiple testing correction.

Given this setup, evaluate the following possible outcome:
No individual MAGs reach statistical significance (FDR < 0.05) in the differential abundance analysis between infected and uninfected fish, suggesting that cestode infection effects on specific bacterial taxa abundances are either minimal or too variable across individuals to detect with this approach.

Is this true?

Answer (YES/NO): NO